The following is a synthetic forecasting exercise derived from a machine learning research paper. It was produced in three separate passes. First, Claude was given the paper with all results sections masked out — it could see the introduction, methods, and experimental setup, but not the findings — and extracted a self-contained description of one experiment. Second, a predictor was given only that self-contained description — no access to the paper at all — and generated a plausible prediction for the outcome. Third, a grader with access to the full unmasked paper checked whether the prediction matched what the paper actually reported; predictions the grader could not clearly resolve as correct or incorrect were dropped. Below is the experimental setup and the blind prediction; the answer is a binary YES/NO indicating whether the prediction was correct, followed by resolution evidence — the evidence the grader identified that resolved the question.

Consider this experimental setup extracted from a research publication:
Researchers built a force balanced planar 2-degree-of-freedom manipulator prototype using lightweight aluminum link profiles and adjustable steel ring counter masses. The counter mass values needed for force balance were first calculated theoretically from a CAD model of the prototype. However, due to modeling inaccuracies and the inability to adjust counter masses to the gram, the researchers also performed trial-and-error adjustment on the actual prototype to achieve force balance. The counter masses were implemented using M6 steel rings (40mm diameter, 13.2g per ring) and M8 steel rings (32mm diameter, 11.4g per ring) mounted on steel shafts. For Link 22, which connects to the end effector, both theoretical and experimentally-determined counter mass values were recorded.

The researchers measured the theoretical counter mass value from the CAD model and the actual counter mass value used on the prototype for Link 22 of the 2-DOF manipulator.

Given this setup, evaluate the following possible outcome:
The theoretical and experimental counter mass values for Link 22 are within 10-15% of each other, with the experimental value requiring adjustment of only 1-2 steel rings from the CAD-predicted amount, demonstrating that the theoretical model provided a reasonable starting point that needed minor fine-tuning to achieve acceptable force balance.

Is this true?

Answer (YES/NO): NO